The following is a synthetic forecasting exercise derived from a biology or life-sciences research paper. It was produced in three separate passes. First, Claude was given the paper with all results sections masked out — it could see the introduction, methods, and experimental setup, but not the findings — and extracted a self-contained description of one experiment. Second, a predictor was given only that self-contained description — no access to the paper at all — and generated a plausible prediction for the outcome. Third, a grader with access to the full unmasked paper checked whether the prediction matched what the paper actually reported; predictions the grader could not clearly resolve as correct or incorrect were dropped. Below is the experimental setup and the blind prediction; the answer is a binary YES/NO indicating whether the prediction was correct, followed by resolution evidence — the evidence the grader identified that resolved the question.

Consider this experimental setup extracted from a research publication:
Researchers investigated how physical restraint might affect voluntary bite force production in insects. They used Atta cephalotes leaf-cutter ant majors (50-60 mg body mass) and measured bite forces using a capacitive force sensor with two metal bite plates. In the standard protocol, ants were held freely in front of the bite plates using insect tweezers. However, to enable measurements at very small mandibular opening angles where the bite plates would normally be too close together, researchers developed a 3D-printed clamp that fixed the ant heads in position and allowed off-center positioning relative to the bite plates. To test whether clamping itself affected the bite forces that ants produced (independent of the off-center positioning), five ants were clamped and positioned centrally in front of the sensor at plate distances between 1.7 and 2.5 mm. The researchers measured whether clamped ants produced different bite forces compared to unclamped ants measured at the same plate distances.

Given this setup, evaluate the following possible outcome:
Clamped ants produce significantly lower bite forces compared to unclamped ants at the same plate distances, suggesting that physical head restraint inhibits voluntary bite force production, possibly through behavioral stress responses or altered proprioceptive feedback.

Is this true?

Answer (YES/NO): NO